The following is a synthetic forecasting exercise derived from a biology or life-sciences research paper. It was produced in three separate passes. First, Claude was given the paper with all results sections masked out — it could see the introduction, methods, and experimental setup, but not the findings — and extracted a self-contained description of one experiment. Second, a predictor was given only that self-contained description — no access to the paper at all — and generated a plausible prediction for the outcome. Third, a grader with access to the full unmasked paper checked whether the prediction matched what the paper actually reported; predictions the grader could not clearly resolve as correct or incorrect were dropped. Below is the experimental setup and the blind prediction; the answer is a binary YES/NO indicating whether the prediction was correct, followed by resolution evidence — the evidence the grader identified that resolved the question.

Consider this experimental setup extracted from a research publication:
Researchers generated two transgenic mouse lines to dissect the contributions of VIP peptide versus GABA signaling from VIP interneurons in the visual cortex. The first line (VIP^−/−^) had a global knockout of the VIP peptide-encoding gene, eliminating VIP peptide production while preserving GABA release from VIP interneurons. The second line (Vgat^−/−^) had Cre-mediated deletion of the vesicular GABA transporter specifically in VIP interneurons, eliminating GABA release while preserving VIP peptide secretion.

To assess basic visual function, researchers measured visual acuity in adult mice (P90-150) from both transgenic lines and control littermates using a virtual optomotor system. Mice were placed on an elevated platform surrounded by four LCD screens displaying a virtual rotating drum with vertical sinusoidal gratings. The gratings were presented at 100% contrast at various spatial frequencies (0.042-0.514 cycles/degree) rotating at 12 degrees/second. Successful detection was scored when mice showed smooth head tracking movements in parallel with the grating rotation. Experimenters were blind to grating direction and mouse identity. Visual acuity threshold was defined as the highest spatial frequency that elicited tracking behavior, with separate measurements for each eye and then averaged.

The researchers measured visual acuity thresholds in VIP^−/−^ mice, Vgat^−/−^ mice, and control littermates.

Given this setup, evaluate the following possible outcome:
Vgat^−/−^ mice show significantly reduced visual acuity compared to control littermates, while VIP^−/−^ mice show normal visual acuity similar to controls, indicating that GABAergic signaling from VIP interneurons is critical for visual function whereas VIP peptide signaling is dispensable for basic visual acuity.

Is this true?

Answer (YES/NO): NO